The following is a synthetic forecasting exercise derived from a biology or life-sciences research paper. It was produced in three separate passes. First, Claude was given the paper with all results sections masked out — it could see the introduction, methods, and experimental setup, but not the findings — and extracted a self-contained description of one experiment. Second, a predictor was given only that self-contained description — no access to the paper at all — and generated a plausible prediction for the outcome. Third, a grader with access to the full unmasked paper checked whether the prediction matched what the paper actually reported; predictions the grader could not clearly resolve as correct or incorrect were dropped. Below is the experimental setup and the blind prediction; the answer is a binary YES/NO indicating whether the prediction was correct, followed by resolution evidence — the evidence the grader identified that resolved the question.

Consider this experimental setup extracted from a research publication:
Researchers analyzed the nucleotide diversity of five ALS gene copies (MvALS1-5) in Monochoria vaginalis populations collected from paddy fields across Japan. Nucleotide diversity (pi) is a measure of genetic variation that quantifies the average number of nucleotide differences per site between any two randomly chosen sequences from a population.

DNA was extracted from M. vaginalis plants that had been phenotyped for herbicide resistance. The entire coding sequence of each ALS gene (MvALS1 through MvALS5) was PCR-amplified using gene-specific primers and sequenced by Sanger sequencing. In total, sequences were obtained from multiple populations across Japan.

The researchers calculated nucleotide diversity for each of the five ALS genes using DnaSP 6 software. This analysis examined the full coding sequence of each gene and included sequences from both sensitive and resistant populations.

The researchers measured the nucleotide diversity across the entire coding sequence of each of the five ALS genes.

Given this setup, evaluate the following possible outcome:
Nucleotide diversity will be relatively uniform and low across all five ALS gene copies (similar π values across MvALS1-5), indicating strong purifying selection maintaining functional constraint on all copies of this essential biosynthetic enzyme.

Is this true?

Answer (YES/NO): NO